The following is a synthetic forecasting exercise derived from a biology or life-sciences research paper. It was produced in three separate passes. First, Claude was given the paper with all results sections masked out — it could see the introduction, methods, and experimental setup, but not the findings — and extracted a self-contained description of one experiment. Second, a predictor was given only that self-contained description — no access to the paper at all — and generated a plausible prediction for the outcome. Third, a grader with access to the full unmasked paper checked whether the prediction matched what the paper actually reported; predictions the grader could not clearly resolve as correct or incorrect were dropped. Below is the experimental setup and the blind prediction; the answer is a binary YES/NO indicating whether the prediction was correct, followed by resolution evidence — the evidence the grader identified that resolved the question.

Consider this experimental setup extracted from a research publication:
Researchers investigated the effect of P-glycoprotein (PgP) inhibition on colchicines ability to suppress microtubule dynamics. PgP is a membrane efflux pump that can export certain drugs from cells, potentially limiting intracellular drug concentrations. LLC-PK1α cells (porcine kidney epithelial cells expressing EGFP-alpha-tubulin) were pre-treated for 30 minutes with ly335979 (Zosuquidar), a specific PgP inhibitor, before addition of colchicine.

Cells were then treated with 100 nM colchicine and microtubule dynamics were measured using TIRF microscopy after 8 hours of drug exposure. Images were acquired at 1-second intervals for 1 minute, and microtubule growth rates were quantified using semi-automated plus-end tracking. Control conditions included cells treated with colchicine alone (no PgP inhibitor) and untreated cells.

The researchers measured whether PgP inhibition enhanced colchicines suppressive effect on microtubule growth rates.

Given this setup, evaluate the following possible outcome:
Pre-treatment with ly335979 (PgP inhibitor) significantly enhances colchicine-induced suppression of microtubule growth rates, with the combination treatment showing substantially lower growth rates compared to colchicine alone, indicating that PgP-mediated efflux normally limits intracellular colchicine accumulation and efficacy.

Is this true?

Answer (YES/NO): NO